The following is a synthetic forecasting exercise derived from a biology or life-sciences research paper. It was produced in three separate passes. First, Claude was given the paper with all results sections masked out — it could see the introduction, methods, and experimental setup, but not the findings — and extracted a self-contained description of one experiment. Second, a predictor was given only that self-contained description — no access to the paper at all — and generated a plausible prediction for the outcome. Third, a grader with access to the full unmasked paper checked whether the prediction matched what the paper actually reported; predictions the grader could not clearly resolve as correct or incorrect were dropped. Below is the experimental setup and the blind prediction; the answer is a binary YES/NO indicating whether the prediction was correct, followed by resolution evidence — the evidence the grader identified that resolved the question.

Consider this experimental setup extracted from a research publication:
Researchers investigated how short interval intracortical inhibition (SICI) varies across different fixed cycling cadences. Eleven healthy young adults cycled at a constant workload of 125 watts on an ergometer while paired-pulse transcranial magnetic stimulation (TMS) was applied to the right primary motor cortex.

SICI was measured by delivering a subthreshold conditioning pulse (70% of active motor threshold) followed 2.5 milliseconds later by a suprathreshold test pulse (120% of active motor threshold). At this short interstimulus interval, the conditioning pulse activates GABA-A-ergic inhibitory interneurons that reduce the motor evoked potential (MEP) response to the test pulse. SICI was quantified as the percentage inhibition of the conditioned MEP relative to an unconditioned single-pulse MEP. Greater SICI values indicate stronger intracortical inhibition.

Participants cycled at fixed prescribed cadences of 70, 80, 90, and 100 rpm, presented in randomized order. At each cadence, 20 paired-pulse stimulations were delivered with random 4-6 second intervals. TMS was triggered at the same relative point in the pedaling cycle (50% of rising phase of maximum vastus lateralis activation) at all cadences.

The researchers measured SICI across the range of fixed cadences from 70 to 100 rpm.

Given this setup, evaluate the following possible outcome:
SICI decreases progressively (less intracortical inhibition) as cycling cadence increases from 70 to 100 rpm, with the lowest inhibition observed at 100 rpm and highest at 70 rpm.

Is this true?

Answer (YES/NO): NO